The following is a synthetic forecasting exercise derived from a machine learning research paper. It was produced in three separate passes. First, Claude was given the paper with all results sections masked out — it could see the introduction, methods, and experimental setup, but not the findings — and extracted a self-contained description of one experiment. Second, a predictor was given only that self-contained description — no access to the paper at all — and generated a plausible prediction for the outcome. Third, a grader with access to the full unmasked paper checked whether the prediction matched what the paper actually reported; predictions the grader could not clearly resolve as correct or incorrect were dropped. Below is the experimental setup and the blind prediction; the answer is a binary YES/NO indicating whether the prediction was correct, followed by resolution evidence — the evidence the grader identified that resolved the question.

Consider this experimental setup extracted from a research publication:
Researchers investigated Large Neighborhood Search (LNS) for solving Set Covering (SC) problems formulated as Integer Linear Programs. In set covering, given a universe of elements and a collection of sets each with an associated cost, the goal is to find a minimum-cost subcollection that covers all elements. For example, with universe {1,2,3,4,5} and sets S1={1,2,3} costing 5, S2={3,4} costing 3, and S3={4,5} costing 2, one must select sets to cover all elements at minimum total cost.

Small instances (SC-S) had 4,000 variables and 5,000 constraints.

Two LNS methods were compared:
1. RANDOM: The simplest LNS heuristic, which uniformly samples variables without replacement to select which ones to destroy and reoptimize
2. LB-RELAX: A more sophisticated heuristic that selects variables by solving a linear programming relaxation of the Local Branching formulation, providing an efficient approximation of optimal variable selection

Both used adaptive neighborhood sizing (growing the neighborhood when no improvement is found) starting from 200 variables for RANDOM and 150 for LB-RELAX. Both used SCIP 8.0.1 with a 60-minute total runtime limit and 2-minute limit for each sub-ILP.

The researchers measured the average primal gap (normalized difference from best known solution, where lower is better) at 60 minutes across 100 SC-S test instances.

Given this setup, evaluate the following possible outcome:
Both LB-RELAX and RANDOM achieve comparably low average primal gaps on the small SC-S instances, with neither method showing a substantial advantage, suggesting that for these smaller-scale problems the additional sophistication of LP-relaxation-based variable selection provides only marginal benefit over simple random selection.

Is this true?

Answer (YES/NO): NO